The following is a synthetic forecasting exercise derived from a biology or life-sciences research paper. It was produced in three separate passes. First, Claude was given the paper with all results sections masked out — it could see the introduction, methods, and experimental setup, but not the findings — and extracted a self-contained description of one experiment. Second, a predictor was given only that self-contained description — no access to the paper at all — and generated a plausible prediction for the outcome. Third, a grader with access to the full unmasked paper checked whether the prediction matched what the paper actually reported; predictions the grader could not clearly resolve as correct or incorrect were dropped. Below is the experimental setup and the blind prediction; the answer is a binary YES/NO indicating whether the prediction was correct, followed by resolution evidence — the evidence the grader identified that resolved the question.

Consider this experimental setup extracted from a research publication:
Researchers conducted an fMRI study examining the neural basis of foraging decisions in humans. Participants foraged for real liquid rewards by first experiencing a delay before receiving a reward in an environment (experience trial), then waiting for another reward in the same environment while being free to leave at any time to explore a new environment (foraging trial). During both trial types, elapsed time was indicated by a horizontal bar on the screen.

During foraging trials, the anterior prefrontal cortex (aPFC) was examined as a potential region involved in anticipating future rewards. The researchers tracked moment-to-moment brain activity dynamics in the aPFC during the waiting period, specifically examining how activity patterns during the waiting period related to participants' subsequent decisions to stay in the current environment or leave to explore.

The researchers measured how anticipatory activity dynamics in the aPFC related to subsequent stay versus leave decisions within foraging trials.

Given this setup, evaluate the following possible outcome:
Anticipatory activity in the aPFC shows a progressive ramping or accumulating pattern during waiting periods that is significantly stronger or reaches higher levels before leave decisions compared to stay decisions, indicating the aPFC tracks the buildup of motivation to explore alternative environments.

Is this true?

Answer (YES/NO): NO